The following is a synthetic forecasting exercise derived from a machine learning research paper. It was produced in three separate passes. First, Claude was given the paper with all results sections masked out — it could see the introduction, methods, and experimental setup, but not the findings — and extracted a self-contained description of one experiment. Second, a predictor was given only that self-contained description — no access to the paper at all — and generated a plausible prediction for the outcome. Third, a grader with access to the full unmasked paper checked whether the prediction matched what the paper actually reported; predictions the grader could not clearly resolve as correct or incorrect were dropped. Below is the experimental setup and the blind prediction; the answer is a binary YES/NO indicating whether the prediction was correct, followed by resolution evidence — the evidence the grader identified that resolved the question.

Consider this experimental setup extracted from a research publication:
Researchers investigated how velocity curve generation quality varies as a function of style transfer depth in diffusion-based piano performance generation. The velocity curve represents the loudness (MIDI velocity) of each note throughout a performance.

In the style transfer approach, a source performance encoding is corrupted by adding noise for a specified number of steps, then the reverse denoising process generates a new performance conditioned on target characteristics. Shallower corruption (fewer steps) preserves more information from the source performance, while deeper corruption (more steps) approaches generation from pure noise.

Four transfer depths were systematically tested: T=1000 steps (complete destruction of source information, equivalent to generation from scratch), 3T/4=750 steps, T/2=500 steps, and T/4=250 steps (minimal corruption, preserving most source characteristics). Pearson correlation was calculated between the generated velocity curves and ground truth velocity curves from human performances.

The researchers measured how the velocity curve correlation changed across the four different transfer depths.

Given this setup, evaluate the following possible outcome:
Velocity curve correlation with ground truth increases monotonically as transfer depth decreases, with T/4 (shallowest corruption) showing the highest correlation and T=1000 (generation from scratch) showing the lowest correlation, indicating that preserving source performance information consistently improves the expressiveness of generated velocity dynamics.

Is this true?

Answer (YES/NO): NO